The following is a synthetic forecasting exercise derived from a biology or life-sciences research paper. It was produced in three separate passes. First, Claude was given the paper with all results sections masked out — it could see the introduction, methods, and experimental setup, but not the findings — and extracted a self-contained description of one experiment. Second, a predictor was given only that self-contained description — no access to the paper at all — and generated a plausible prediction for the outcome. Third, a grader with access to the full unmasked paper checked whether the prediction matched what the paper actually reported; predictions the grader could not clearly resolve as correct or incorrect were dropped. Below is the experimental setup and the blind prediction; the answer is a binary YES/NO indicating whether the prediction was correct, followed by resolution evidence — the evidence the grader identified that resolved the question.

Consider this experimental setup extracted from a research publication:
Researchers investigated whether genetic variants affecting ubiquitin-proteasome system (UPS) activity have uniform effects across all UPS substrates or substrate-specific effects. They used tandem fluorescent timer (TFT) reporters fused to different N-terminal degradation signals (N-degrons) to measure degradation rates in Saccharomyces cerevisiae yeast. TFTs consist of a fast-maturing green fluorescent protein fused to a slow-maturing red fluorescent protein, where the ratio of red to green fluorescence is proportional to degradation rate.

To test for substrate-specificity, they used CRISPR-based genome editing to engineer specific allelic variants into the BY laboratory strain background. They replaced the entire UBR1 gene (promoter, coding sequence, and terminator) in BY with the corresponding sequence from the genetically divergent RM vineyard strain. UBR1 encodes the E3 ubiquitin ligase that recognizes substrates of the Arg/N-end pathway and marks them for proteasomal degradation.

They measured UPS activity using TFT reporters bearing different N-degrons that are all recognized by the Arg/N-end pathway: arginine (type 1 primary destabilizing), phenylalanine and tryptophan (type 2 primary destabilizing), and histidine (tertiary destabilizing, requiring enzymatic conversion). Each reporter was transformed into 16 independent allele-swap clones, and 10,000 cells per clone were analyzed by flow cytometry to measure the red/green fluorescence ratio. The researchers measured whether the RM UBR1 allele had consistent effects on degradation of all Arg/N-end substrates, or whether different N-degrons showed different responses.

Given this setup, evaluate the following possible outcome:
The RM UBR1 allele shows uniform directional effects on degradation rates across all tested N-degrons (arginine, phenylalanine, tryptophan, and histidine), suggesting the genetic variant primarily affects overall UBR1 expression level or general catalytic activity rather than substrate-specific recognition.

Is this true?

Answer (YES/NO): NO